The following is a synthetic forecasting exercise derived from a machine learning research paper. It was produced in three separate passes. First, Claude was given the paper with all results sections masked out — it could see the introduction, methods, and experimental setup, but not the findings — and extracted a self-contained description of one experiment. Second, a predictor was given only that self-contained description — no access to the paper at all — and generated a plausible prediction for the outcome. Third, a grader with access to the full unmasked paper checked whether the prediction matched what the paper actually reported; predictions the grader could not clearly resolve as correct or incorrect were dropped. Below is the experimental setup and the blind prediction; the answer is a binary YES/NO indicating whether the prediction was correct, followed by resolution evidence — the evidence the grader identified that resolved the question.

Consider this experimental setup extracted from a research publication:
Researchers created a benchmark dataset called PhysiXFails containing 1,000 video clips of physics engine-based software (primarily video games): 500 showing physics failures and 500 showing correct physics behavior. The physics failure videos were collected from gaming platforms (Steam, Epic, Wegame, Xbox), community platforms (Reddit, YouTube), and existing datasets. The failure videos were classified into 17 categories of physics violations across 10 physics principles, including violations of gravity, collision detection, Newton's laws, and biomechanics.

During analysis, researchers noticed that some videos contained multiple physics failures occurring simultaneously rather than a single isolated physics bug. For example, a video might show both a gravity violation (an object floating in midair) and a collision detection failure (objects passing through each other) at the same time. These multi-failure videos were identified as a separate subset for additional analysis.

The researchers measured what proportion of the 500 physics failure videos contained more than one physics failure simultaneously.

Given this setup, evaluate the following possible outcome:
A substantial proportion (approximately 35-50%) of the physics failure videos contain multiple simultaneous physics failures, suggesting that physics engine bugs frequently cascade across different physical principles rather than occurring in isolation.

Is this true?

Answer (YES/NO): NO